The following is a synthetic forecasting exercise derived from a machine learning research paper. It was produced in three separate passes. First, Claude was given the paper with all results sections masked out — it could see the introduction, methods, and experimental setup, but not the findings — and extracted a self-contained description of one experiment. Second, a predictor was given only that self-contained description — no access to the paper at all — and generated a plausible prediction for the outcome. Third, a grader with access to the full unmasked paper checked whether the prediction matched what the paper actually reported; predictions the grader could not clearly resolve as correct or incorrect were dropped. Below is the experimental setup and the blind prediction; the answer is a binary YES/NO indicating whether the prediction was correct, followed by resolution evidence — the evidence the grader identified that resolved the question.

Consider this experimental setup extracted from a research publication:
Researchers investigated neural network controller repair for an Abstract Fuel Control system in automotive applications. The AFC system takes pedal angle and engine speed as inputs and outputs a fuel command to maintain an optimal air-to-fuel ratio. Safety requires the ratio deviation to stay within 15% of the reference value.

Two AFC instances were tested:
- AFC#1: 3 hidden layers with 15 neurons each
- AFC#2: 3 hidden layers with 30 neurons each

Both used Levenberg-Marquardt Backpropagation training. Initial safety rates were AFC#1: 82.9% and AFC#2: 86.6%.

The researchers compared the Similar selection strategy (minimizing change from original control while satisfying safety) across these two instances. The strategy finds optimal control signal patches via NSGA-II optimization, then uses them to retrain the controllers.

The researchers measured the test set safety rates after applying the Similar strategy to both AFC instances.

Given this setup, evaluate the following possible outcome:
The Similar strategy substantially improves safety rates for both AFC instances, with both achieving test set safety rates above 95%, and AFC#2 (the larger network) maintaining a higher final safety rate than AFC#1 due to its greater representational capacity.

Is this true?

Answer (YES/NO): NO